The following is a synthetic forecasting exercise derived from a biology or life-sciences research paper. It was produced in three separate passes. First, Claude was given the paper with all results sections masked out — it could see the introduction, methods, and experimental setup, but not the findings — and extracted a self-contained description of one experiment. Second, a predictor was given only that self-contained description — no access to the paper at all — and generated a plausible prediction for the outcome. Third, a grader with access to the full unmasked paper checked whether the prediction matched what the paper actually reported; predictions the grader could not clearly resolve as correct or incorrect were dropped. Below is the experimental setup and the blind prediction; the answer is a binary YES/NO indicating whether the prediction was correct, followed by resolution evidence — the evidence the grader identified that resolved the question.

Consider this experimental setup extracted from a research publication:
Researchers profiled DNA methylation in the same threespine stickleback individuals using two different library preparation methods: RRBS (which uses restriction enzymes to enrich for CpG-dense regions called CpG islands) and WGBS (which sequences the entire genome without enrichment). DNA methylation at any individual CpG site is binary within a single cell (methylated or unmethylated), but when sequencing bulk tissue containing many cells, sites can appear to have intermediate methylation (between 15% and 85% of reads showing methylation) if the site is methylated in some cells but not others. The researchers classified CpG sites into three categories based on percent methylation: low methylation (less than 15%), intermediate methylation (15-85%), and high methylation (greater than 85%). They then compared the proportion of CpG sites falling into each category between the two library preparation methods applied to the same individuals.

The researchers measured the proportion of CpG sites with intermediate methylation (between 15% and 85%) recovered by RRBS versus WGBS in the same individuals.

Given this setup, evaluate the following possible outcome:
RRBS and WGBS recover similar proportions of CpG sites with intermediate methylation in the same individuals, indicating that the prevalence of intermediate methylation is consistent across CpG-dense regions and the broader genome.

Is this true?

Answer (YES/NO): NO